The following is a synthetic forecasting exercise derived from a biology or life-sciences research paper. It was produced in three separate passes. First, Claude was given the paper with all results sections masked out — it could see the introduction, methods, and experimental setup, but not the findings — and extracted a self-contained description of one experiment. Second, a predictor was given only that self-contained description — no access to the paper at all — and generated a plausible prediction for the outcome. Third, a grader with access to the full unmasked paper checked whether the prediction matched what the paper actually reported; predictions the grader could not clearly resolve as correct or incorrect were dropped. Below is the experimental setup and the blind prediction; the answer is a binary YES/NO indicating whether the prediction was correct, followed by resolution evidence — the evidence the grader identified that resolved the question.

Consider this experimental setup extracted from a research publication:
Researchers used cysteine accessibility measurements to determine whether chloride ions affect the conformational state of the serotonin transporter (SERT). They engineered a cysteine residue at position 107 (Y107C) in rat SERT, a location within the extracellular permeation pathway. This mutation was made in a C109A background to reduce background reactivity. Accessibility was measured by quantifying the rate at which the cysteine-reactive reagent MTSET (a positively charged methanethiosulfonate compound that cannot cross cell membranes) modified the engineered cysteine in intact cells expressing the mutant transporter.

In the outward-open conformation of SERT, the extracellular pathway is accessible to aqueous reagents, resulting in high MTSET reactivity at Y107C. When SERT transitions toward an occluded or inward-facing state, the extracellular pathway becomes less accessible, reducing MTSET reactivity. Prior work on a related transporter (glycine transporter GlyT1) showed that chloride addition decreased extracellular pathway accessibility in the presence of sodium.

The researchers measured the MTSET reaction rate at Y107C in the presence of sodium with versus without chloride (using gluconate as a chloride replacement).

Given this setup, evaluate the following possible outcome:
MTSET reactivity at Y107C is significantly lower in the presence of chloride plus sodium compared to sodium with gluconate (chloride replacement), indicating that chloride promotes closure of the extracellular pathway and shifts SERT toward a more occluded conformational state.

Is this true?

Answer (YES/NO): YES